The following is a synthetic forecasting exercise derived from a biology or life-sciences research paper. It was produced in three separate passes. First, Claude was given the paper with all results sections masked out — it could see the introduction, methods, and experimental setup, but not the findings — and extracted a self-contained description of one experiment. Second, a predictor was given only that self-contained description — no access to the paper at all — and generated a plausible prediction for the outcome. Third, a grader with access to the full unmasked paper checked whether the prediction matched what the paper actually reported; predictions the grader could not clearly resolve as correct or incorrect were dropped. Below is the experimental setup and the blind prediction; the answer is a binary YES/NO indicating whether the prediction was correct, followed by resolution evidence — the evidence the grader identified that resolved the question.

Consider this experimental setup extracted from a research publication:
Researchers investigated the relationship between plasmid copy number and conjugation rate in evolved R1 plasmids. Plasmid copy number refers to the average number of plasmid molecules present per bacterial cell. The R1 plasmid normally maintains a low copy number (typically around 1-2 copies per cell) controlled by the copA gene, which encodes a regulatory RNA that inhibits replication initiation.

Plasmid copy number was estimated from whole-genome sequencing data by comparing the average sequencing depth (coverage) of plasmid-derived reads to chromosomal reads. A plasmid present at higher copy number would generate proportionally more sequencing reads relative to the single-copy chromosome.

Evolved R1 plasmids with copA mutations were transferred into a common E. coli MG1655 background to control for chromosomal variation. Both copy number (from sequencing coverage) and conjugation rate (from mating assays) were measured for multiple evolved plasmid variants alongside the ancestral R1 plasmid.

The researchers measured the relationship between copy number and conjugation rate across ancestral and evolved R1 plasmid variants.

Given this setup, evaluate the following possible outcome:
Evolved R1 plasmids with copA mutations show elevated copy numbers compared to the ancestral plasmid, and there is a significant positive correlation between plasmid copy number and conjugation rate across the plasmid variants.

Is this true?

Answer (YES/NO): YES